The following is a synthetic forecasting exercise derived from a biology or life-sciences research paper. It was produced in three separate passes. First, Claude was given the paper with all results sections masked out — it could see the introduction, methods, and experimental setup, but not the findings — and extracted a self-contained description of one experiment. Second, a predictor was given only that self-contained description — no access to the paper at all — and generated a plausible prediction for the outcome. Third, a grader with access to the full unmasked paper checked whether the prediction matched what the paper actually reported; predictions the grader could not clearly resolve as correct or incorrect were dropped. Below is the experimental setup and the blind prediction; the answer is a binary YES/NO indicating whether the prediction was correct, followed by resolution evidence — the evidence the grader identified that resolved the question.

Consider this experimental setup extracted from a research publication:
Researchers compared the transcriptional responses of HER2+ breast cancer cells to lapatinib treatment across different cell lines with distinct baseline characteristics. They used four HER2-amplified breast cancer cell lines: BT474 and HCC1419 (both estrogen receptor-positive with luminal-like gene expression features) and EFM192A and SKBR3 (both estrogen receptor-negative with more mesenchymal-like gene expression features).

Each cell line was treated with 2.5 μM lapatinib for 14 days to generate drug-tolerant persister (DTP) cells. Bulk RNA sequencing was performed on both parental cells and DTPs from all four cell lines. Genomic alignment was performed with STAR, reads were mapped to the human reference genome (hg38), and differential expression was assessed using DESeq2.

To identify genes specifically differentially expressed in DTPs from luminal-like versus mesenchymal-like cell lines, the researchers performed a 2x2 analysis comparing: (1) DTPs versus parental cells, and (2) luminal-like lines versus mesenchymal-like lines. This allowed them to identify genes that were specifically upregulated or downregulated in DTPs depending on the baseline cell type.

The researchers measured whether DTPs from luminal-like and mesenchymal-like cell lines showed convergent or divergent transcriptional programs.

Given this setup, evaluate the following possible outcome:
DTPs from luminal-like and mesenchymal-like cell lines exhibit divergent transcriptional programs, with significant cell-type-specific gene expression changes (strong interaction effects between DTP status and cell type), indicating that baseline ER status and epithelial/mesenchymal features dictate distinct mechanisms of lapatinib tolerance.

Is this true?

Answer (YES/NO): YES